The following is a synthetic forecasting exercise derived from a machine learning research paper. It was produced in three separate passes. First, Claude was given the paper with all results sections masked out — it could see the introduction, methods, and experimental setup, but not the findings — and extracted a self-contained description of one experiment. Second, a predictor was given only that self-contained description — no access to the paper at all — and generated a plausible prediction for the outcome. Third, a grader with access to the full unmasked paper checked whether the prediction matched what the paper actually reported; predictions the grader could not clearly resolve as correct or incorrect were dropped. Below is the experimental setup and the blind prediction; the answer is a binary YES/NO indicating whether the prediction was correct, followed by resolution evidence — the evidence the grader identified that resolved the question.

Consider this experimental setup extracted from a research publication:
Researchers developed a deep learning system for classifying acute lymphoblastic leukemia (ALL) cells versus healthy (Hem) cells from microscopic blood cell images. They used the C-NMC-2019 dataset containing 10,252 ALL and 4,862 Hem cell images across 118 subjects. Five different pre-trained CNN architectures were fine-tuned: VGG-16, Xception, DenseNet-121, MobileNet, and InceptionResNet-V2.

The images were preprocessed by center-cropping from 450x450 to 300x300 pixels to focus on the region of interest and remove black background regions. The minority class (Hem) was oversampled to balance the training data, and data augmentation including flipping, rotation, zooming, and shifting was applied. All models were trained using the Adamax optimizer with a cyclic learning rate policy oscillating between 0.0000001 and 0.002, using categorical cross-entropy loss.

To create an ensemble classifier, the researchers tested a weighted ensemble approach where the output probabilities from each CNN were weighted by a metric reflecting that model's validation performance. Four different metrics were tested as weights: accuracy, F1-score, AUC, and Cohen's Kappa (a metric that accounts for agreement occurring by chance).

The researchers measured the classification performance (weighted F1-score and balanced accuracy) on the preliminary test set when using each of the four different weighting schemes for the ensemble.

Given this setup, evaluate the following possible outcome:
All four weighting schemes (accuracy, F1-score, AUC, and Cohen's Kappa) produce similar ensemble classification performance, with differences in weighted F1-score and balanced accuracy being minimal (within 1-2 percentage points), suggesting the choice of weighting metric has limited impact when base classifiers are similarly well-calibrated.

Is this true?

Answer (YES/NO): YES